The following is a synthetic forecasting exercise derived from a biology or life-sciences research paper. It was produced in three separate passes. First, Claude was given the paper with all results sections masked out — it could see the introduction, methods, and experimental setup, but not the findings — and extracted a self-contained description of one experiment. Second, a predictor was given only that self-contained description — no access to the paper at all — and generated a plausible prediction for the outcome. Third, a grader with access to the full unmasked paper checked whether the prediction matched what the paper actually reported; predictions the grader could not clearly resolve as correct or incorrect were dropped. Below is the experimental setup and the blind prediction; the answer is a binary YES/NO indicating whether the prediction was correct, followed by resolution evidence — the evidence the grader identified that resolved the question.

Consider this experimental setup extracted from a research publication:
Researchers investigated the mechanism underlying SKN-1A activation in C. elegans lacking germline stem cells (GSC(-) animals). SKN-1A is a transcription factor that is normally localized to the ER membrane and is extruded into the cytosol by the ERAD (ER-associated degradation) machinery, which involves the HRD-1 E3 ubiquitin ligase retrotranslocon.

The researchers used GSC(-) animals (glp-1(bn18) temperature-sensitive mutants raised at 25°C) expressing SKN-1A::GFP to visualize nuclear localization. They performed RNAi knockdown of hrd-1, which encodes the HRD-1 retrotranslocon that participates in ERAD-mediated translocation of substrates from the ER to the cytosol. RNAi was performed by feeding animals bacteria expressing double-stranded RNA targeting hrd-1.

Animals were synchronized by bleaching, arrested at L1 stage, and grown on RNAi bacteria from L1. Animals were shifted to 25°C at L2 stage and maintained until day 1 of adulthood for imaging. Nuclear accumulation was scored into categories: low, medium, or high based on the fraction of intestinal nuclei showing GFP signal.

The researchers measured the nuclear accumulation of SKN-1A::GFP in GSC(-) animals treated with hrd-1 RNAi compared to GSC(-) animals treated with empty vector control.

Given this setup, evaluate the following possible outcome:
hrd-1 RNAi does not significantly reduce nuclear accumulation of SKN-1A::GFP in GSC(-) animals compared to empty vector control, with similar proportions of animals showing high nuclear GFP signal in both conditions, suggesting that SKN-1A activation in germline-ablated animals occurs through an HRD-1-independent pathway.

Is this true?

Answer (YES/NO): NO